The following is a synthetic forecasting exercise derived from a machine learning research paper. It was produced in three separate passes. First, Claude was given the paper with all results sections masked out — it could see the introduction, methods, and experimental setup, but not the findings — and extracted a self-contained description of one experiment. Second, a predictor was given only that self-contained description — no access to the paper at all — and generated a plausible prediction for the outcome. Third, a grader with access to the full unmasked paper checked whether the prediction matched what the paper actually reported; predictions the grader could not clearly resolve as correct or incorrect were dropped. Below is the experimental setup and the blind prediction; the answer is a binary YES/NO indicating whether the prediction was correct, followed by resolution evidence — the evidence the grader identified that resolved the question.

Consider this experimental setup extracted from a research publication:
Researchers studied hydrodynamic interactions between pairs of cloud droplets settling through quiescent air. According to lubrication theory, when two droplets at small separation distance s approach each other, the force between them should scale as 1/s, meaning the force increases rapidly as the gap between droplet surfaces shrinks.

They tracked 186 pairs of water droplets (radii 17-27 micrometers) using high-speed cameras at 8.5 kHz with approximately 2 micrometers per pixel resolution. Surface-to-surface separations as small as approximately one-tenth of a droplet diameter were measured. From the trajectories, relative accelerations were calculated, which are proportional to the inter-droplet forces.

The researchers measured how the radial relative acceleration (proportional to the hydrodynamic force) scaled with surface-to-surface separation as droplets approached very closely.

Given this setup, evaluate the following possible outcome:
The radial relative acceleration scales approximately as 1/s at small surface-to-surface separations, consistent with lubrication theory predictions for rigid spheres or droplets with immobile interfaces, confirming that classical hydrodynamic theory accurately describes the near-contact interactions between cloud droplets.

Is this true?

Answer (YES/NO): NO